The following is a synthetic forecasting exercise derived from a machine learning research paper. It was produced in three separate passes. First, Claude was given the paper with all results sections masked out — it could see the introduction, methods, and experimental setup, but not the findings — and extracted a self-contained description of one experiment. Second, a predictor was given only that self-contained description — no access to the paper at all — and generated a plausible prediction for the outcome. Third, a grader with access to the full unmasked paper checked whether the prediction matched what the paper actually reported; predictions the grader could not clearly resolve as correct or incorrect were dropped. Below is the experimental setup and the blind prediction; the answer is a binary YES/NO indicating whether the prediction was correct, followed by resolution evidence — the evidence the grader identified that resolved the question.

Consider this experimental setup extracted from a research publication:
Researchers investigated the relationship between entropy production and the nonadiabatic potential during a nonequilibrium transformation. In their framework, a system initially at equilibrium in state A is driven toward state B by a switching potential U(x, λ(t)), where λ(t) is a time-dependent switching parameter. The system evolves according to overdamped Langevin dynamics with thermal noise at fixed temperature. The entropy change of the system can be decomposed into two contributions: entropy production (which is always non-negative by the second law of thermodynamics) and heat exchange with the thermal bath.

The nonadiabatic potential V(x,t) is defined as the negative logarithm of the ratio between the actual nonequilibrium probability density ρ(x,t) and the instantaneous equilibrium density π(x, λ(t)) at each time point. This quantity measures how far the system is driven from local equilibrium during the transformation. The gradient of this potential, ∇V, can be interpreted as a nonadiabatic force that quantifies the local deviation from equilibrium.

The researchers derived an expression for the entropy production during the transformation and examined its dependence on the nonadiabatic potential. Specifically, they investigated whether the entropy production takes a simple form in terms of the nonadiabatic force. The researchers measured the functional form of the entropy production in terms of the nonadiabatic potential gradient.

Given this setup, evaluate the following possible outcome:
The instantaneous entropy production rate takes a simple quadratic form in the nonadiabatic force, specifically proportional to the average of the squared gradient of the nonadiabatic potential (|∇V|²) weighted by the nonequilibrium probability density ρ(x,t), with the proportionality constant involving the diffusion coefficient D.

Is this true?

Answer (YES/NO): YES